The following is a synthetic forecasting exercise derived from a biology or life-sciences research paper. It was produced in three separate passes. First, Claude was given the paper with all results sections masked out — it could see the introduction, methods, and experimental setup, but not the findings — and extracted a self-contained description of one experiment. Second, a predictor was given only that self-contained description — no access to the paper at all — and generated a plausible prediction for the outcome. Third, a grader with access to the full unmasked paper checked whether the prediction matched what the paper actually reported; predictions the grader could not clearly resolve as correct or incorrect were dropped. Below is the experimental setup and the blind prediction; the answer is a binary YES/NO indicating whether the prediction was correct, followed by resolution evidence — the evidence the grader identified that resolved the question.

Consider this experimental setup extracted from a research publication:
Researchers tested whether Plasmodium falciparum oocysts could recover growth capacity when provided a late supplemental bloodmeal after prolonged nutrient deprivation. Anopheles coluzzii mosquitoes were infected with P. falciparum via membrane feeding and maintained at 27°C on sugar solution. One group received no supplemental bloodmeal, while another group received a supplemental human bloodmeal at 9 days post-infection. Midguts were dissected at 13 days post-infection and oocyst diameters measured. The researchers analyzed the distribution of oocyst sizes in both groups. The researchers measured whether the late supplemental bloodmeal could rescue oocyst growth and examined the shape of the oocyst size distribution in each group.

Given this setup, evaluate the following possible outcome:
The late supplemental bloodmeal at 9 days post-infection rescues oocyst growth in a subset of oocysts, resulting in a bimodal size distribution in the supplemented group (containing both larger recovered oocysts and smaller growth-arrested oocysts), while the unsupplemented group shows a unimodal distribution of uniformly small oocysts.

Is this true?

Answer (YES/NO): NO